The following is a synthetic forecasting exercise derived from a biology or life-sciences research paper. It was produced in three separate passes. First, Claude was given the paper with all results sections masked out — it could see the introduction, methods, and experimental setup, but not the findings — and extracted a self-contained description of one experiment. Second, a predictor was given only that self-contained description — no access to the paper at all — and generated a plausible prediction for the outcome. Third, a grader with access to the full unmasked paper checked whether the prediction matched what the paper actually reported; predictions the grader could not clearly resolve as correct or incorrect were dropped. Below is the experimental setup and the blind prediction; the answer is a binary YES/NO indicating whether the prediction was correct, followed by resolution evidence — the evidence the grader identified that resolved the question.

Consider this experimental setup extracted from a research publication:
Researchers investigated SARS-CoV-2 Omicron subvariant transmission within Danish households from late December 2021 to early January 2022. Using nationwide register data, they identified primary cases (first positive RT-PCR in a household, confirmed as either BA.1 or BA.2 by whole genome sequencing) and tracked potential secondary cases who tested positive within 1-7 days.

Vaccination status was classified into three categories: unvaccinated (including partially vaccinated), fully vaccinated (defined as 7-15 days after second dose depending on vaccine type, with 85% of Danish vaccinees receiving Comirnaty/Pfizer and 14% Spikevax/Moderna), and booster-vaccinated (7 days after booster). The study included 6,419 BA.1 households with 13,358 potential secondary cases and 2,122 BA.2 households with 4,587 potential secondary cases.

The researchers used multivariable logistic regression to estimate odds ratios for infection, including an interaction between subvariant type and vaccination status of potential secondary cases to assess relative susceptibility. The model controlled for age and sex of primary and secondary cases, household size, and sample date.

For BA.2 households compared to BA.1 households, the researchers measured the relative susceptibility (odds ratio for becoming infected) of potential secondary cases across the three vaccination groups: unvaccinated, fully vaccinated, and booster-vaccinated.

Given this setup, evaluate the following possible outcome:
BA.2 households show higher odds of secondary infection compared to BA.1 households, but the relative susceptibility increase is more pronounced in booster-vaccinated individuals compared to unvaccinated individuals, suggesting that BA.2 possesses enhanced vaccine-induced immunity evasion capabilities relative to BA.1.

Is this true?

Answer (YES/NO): YES